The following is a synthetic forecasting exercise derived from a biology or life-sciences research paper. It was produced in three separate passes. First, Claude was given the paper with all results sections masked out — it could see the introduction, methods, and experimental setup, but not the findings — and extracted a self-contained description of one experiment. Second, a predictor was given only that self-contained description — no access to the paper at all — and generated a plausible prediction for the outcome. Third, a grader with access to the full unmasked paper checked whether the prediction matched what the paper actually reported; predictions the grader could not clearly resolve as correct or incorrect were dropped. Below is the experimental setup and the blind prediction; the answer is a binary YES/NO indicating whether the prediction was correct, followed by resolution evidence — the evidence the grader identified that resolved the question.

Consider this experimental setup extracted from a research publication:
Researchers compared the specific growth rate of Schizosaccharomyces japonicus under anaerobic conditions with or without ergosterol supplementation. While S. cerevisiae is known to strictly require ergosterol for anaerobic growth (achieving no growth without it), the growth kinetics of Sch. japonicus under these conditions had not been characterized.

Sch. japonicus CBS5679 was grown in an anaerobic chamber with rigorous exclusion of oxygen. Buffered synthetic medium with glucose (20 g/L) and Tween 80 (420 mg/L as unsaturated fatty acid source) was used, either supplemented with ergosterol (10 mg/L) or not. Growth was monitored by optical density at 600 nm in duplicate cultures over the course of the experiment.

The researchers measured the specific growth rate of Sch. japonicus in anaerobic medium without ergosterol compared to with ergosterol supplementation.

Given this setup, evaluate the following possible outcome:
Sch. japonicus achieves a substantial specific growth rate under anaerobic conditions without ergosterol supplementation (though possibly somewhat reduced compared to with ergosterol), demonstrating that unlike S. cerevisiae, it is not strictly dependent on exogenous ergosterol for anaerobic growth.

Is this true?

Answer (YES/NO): YES